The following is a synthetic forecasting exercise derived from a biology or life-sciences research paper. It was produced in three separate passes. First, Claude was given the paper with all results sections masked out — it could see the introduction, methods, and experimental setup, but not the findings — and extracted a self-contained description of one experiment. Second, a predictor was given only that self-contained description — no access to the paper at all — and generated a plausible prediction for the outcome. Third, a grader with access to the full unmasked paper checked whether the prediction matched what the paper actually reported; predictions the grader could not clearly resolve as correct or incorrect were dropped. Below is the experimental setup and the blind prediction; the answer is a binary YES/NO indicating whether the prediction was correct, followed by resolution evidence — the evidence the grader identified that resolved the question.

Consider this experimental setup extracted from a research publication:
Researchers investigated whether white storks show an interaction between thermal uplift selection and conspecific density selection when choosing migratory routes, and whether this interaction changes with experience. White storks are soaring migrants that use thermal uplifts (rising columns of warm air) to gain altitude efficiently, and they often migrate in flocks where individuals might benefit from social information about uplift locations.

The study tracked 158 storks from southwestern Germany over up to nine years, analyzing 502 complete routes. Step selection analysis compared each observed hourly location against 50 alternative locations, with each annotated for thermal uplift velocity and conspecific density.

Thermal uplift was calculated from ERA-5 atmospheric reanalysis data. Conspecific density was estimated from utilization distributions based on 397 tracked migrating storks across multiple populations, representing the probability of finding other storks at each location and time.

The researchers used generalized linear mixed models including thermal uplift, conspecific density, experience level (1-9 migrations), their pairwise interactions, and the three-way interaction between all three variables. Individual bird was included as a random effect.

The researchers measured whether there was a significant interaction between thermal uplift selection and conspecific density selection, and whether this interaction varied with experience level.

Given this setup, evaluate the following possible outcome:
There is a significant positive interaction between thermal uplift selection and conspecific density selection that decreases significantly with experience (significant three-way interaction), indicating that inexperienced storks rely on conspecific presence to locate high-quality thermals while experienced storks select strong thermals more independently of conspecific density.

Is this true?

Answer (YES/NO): NO